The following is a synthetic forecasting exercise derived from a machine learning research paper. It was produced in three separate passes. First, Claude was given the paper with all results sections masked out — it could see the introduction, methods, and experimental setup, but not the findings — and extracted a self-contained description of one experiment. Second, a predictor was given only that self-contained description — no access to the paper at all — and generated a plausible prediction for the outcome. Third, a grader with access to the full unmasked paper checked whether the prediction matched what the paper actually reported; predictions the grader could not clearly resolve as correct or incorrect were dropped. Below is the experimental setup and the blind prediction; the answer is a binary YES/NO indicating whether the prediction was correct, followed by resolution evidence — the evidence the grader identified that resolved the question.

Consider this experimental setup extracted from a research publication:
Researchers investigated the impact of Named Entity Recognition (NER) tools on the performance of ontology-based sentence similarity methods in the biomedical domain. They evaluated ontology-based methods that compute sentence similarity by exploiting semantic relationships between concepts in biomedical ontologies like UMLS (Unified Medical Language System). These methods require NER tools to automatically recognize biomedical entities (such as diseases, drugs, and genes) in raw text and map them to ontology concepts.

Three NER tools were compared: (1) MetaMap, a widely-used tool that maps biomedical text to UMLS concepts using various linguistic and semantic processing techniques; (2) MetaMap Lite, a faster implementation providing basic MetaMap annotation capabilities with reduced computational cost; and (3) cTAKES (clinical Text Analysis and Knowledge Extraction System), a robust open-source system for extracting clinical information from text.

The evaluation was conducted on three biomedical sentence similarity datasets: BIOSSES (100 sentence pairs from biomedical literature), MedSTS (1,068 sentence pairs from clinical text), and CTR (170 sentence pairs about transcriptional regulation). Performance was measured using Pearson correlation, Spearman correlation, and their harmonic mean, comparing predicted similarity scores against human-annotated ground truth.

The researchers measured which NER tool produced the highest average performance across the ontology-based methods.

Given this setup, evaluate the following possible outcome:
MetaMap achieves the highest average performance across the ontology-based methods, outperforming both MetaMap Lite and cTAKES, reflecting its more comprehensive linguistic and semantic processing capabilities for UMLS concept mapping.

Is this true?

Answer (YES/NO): NO